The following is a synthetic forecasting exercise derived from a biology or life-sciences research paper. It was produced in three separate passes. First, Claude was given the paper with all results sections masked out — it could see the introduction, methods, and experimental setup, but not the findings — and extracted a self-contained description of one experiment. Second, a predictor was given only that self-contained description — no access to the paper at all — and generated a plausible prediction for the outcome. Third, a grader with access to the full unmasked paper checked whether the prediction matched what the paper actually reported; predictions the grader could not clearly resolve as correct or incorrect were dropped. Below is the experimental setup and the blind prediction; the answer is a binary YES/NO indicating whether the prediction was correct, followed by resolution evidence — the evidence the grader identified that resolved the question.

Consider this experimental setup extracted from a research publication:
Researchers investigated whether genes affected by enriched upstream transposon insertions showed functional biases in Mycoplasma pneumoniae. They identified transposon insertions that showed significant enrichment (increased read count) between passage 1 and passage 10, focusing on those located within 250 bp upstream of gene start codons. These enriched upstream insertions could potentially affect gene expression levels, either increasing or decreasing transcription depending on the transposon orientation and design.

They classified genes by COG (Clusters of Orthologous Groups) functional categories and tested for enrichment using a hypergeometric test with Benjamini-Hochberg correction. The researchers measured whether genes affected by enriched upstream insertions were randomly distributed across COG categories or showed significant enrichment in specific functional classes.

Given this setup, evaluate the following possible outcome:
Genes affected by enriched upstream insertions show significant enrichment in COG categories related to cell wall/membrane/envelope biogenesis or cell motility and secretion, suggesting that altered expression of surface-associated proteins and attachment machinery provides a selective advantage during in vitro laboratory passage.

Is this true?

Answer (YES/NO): NO